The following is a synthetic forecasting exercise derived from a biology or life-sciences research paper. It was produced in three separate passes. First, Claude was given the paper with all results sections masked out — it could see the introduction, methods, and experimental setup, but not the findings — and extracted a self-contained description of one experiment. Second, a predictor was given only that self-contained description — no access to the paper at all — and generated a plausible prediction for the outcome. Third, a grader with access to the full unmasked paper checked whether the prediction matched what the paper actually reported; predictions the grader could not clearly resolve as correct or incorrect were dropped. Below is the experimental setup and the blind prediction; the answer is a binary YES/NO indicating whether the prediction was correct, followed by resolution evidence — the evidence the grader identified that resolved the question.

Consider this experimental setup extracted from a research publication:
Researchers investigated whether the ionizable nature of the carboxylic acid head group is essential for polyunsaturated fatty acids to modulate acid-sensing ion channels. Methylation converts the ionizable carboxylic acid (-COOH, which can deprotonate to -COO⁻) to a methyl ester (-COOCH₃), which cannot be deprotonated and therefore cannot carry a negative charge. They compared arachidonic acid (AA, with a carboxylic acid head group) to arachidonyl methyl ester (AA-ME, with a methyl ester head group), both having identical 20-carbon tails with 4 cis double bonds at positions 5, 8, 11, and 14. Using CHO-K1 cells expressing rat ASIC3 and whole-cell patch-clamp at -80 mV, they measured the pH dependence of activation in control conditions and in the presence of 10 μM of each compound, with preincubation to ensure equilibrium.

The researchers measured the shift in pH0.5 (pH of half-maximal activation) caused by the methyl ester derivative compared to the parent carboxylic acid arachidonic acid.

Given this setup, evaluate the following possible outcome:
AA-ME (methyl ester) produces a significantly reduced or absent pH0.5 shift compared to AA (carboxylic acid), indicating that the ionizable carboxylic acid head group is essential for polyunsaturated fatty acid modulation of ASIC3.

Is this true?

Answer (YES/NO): YES